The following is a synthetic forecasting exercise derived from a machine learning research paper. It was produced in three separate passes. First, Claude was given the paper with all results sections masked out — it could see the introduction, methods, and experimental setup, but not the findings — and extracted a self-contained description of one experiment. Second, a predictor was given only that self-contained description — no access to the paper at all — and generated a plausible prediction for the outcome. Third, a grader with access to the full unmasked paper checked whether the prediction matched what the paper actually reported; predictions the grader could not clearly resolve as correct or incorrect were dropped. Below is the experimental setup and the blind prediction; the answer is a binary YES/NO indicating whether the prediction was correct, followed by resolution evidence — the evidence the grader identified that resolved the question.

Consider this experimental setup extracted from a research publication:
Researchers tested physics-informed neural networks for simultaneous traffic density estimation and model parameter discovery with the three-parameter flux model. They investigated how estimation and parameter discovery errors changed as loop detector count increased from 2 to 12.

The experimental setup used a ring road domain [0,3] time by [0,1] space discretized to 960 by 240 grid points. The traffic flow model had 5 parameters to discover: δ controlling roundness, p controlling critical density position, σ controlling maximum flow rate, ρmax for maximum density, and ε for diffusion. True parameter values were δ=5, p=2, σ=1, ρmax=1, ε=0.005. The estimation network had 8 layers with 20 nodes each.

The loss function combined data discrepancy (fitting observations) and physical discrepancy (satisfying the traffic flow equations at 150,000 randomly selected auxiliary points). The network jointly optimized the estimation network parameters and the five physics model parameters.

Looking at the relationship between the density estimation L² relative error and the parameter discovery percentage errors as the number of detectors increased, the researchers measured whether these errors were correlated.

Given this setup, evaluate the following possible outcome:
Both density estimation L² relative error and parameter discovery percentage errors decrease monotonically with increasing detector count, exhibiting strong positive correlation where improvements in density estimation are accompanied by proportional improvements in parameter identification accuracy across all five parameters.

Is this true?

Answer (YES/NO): NO